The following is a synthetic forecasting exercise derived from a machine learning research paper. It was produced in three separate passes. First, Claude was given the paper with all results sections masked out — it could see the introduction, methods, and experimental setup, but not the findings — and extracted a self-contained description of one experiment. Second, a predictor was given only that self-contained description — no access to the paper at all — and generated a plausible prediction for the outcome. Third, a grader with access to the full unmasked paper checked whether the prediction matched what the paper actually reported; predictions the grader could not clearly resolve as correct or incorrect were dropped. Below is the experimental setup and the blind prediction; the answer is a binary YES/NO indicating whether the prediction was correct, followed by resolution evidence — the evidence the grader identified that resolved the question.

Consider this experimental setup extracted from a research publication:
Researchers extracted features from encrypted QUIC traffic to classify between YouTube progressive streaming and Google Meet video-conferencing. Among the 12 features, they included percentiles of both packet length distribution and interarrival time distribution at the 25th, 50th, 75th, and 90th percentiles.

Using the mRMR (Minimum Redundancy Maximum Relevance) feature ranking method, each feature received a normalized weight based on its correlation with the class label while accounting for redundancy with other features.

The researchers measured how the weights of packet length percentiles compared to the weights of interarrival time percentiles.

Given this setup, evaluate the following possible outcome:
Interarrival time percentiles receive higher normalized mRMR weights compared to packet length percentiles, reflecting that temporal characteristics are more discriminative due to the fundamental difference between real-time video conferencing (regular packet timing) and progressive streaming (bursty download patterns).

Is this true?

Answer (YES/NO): NO